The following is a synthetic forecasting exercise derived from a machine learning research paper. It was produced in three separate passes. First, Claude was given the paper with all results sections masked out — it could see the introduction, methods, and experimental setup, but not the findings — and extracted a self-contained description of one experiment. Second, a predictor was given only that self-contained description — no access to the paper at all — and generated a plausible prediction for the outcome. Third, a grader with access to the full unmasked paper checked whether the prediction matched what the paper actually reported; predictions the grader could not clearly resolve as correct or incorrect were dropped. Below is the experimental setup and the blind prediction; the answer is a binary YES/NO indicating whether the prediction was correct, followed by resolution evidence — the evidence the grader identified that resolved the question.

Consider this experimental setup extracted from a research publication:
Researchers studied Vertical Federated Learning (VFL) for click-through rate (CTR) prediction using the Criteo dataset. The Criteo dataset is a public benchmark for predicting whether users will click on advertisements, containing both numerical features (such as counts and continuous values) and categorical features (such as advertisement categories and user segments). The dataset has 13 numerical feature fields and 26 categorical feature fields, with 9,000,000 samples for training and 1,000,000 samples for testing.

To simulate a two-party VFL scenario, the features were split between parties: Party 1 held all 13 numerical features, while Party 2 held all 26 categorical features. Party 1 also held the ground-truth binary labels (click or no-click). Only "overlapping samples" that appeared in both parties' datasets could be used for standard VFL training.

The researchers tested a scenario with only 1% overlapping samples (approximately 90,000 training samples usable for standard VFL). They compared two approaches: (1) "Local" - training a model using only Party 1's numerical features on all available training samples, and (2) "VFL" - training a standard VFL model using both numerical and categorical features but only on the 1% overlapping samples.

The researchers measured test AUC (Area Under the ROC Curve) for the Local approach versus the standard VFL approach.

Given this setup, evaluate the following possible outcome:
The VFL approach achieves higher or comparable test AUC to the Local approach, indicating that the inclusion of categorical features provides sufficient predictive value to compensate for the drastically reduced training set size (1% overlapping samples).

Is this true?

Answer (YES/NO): NO